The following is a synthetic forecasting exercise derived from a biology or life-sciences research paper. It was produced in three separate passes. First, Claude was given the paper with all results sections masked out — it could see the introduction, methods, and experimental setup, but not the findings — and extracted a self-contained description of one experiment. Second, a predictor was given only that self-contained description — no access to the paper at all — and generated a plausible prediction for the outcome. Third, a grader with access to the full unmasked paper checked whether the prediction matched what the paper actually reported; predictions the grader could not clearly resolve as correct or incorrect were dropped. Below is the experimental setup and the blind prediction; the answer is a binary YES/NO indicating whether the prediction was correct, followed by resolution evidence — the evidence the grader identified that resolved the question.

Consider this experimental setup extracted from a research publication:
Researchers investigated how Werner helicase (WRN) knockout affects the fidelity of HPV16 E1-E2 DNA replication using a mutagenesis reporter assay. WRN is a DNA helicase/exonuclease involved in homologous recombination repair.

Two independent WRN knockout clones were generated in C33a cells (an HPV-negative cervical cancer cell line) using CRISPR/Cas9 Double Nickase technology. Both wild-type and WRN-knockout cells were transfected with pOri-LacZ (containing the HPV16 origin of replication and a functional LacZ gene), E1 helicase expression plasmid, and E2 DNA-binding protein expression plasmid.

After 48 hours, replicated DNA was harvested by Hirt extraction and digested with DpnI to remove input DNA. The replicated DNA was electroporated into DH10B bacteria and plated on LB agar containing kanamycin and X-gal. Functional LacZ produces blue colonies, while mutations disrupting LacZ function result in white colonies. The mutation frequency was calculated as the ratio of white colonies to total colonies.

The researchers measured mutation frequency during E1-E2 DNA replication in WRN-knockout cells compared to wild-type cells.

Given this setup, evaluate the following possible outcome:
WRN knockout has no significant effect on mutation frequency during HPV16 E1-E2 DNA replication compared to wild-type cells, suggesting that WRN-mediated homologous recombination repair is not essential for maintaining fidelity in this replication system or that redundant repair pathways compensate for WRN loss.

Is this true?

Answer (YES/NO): NO